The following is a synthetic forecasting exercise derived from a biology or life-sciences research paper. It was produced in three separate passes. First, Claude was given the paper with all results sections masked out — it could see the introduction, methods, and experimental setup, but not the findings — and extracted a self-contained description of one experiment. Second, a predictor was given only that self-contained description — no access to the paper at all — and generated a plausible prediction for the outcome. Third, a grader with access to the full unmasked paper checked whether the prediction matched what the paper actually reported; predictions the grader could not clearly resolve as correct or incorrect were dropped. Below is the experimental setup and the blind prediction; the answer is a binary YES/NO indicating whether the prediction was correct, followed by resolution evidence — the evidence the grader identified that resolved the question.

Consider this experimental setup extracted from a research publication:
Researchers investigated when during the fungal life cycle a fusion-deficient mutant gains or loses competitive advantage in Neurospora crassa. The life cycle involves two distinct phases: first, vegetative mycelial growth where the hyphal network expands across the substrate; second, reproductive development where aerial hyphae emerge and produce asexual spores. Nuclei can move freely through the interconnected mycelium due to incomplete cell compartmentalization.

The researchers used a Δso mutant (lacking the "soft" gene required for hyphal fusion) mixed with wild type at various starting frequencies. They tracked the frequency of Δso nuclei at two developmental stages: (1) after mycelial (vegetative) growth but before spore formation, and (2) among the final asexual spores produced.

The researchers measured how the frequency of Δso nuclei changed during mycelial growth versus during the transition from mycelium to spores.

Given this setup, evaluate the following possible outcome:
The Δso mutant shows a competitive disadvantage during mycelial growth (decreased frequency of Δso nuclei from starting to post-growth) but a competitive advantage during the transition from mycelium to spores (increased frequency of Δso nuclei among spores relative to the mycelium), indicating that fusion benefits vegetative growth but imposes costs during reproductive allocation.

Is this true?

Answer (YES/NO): NO